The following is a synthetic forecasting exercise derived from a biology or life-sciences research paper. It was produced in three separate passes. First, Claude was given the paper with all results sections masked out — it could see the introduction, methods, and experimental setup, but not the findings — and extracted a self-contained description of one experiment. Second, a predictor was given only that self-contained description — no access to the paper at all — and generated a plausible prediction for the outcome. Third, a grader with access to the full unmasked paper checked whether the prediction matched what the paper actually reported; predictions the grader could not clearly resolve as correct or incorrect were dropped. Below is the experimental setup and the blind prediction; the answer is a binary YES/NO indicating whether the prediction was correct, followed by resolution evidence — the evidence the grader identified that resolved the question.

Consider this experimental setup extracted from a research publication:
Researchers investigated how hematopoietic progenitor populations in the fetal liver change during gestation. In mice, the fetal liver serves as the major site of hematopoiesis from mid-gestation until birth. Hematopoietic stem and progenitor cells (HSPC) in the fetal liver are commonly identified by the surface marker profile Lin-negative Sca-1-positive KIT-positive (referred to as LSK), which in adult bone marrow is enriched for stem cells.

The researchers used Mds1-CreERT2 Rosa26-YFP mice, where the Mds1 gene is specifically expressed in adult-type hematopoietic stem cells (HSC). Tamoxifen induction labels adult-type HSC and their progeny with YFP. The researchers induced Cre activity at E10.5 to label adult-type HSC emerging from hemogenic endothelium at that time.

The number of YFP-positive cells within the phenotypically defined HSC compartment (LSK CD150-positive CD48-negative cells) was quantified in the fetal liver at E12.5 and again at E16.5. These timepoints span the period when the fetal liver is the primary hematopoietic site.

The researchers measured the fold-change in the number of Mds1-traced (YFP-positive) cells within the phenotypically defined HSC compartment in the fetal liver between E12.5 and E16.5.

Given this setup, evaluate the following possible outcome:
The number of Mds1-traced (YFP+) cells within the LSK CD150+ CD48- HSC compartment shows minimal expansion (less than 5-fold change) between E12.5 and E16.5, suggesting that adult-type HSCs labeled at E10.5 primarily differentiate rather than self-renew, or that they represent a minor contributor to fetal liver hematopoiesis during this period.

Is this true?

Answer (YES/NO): NO